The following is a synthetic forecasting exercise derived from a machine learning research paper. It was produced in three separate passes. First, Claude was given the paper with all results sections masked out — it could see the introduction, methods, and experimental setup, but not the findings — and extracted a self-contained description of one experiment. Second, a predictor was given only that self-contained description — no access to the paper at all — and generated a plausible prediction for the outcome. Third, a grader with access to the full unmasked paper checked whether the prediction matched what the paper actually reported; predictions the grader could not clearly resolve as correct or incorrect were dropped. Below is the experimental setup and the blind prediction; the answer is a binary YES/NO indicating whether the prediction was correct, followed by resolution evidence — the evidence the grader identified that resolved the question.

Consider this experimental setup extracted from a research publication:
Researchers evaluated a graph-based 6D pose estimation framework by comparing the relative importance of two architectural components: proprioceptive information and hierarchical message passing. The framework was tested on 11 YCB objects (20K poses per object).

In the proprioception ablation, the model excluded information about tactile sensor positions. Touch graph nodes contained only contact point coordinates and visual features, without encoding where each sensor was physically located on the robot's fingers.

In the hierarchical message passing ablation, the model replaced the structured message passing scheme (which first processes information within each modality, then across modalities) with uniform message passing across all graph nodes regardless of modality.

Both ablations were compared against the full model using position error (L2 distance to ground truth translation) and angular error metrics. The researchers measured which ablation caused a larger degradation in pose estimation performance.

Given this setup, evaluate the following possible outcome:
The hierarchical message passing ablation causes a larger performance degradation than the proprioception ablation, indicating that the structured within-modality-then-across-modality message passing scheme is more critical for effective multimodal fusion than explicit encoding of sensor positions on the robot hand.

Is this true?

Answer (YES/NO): NO